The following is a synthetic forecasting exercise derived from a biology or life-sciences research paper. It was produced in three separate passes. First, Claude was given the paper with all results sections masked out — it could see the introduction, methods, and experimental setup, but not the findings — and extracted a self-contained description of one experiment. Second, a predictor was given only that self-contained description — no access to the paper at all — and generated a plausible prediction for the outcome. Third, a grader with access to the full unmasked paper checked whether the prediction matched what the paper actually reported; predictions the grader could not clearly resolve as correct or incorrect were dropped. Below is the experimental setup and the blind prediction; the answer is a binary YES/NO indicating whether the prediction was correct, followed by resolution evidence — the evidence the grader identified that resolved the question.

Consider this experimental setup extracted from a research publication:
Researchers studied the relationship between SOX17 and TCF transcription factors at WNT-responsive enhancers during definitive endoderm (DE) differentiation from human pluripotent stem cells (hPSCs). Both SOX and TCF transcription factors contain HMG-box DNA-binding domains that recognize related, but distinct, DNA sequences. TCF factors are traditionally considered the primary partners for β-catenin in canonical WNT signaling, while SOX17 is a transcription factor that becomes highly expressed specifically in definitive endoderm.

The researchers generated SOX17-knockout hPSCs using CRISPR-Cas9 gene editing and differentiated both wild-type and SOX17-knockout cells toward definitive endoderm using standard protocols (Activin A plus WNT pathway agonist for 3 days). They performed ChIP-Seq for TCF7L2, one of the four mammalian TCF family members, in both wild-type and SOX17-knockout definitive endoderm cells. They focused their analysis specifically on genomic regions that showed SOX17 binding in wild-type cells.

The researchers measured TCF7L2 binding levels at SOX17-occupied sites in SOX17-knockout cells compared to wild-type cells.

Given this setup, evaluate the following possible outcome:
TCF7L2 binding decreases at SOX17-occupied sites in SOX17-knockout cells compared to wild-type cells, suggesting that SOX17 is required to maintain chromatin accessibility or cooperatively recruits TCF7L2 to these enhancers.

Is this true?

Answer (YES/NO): NO